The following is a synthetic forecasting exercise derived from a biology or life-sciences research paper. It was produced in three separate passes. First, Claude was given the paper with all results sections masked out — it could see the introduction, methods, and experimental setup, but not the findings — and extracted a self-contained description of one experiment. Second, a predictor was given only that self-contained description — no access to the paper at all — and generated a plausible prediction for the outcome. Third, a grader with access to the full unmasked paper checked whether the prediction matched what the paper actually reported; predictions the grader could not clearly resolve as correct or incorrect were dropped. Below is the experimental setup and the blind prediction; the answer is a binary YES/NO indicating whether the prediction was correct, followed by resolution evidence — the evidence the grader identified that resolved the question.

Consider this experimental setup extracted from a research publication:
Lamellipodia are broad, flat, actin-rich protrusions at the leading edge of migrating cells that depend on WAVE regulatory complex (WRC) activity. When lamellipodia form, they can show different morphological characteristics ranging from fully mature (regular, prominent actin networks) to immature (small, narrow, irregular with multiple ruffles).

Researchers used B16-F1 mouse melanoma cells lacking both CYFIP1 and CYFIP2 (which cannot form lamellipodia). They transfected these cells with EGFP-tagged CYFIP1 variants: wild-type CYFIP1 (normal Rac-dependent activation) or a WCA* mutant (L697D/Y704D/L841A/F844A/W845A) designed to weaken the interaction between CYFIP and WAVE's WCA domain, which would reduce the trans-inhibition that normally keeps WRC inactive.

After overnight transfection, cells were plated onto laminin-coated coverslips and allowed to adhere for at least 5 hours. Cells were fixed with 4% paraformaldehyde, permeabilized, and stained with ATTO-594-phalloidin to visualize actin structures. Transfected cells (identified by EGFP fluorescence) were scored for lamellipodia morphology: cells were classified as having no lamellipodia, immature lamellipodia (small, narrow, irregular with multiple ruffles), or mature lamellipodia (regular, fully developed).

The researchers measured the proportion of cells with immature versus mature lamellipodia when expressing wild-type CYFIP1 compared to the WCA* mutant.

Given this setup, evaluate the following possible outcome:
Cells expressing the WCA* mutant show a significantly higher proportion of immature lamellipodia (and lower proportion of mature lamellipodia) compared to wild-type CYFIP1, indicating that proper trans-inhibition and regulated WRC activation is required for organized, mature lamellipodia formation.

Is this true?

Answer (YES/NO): NO